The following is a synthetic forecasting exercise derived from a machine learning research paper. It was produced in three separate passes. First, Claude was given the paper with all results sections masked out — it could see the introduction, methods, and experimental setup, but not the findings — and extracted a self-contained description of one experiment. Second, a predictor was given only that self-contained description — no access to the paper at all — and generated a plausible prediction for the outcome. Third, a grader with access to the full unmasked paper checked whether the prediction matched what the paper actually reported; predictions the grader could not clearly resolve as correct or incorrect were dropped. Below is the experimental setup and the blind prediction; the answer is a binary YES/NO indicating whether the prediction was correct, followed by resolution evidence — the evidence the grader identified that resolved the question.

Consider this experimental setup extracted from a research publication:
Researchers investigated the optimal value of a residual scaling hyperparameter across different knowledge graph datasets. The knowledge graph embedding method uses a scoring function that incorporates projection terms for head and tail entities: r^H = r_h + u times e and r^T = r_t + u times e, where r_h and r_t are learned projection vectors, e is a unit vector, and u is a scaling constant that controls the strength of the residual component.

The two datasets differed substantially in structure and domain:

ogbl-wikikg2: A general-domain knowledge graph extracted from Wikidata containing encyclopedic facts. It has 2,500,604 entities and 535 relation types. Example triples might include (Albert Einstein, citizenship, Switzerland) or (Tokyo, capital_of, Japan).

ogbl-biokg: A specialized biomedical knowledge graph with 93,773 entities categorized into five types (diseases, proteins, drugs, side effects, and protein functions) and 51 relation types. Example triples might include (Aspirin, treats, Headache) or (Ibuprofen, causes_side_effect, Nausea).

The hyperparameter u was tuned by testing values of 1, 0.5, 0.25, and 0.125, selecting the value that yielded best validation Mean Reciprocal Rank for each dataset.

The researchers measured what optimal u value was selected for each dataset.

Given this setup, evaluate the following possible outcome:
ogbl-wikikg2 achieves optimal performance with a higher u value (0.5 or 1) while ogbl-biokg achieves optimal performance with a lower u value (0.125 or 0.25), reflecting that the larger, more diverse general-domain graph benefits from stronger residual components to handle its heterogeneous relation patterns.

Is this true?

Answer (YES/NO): YES